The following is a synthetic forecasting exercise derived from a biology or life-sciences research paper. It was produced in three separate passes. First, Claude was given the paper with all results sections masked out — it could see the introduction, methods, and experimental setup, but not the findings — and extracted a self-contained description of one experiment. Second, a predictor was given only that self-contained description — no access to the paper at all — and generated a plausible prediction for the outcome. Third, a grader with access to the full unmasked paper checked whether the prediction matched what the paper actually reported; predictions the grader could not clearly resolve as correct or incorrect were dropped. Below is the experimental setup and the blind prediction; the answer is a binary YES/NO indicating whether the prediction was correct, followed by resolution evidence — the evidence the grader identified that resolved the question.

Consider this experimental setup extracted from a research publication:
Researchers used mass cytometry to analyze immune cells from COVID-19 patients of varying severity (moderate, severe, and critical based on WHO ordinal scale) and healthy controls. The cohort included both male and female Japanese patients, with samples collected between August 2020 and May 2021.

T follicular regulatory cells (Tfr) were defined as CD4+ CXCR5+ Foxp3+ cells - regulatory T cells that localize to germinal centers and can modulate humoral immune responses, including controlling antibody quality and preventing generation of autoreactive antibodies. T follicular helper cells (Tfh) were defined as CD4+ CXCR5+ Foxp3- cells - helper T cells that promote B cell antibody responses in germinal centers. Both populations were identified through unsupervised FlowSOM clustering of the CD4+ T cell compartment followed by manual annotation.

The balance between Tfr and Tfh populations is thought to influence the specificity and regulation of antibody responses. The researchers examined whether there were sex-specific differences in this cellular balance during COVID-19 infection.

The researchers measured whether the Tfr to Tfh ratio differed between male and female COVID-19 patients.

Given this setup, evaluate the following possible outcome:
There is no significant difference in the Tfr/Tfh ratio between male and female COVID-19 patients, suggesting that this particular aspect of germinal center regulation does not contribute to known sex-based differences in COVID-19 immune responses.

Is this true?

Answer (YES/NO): NO